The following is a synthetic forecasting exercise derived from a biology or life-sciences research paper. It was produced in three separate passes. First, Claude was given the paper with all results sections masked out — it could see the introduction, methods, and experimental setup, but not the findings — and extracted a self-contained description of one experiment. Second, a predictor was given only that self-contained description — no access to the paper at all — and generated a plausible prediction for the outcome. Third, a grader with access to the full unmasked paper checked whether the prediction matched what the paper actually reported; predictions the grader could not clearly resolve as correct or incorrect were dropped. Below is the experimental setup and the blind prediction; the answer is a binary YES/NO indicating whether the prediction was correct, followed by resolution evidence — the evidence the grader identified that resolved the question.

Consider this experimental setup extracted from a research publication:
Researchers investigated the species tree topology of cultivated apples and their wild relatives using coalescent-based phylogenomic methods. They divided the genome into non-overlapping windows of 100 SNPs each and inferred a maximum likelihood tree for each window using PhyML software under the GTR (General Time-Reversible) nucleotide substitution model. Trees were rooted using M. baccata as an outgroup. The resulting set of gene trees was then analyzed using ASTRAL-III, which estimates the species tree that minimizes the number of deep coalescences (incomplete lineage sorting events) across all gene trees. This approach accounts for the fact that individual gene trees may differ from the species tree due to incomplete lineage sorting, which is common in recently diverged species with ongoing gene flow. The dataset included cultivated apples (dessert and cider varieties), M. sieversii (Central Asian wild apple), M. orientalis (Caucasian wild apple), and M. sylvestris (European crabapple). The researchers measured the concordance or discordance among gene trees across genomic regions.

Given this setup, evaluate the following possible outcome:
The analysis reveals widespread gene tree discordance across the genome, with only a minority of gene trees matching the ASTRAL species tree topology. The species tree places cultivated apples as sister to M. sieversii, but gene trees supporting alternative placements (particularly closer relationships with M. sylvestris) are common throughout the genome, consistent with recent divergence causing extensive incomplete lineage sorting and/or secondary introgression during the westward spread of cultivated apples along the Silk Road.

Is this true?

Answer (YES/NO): NO